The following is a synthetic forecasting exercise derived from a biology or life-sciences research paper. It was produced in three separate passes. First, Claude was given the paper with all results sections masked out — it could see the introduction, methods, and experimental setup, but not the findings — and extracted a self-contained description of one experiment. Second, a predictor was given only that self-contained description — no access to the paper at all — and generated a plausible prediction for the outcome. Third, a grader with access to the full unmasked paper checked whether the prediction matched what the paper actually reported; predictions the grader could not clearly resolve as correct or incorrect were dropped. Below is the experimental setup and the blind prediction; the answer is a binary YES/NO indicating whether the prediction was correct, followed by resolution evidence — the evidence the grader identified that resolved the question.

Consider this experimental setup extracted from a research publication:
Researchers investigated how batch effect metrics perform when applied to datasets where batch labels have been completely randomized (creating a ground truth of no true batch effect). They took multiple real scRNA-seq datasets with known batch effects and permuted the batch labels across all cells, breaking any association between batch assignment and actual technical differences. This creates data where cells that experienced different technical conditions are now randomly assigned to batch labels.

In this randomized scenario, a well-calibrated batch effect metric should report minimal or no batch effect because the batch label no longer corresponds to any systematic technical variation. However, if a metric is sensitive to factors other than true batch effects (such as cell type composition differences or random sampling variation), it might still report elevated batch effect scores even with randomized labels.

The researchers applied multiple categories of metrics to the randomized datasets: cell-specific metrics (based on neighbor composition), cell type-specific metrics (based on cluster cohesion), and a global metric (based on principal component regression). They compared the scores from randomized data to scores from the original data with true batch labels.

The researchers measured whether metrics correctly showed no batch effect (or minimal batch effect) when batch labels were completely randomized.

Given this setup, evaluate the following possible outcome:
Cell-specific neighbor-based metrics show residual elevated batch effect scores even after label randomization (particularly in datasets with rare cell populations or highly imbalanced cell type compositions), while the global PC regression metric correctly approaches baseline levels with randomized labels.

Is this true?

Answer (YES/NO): NO